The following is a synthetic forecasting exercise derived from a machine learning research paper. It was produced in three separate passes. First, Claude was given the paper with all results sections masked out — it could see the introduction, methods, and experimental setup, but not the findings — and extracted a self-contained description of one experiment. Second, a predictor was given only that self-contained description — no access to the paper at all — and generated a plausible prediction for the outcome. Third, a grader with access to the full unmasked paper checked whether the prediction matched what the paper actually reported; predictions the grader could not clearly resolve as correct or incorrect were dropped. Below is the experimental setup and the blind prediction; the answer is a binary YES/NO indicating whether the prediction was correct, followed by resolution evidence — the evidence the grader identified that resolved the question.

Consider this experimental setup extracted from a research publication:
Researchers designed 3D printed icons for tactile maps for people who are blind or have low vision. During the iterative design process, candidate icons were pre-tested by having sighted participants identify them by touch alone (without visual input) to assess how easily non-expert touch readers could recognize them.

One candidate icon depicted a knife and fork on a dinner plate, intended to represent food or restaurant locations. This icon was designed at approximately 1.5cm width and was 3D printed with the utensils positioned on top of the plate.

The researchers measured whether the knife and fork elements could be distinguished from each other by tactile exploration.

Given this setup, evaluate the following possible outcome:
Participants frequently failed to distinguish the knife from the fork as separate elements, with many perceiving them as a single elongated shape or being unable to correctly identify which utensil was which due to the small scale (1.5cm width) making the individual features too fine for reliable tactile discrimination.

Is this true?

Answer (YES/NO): NO